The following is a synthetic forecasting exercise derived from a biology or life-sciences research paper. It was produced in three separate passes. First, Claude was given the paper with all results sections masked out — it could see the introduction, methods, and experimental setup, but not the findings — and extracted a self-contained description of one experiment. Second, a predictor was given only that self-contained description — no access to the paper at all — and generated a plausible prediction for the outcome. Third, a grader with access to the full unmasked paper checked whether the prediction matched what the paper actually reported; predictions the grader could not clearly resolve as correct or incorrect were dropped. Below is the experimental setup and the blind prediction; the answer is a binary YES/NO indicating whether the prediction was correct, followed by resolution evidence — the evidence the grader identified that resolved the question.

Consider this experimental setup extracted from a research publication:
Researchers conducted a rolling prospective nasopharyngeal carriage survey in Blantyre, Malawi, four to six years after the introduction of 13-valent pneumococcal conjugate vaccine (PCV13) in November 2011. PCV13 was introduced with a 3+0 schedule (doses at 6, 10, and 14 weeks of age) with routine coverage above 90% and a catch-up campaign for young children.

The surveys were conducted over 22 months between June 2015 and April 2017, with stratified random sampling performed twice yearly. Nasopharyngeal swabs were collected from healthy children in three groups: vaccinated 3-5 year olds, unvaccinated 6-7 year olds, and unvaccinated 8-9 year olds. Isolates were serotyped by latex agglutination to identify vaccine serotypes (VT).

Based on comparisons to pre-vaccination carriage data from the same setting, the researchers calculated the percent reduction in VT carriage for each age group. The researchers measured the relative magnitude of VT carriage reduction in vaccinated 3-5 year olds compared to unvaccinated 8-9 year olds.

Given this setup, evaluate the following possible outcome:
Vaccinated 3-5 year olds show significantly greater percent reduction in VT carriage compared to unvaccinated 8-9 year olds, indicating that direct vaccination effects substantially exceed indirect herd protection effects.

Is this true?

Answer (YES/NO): NO